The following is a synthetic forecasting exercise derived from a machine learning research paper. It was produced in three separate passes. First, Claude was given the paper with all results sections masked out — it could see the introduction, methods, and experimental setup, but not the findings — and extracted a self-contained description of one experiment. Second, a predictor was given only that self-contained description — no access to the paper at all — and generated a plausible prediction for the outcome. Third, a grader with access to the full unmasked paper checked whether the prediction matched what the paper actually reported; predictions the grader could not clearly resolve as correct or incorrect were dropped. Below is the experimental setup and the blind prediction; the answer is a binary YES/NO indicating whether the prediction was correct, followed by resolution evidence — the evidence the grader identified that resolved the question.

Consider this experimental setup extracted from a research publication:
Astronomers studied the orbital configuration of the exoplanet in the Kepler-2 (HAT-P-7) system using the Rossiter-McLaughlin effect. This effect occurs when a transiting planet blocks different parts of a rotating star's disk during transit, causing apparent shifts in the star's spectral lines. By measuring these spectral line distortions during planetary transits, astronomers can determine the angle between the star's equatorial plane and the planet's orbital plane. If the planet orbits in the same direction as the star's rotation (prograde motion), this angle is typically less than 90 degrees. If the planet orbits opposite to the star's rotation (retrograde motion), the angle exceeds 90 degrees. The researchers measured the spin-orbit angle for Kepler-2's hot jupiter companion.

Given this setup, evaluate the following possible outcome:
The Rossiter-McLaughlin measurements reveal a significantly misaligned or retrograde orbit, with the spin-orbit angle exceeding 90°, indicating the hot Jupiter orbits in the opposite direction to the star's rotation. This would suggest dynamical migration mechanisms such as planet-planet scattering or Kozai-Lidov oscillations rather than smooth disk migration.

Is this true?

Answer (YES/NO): YES